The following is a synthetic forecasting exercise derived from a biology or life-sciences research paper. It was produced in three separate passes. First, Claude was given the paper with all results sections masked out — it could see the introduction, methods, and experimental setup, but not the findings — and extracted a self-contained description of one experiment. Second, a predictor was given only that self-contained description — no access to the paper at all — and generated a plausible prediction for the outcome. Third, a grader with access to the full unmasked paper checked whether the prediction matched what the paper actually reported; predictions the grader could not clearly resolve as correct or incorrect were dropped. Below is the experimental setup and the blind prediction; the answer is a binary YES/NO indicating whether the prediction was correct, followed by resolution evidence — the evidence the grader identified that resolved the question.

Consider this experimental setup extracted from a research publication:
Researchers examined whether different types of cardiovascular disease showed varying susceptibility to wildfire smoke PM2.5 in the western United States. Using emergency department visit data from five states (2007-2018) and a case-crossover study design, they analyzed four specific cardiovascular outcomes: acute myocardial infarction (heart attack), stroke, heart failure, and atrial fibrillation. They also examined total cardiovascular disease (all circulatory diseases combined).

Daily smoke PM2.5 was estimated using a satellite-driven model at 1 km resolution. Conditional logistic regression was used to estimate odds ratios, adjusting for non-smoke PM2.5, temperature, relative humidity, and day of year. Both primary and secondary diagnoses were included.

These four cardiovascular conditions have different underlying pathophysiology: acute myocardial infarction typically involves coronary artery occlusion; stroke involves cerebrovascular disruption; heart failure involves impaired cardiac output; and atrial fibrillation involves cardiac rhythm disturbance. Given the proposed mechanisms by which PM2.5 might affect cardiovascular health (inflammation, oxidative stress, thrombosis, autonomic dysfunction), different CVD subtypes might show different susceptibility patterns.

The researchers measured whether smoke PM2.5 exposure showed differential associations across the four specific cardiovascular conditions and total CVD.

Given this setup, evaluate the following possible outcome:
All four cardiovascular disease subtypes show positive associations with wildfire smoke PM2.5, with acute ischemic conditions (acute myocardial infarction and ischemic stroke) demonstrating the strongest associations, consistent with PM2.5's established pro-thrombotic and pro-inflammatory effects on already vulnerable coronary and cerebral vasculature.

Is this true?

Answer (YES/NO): NO